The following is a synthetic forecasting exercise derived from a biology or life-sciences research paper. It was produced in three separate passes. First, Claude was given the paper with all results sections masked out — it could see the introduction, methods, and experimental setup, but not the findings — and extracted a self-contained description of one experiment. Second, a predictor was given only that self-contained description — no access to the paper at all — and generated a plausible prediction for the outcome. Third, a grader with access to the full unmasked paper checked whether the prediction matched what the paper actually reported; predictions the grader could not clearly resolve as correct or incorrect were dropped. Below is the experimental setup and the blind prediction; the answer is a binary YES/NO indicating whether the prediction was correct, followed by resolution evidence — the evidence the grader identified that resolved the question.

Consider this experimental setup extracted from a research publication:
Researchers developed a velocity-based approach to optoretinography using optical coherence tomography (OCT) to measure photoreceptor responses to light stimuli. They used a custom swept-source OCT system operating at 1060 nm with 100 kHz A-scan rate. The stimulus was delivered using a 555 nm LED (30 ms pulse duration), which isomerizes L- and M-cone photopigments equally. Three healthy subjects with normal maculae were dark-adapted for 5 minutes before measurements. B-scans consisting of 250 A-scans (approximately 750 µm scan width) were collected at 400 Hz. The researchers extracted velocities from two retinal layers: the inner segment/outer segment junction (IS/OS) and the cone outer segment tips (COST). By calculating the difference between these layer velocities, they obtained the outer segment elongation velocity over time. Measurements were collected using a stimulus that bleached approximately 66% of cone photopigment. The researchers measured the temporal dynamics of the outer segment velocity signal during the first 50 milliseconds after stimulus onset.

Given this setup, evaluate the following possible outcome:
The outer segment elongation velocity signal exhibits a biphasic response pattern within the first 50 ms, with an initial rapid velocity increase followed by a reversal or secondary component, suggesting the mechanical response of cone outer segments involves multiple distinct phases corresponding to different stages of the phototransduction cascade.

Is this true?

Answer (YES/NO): NO